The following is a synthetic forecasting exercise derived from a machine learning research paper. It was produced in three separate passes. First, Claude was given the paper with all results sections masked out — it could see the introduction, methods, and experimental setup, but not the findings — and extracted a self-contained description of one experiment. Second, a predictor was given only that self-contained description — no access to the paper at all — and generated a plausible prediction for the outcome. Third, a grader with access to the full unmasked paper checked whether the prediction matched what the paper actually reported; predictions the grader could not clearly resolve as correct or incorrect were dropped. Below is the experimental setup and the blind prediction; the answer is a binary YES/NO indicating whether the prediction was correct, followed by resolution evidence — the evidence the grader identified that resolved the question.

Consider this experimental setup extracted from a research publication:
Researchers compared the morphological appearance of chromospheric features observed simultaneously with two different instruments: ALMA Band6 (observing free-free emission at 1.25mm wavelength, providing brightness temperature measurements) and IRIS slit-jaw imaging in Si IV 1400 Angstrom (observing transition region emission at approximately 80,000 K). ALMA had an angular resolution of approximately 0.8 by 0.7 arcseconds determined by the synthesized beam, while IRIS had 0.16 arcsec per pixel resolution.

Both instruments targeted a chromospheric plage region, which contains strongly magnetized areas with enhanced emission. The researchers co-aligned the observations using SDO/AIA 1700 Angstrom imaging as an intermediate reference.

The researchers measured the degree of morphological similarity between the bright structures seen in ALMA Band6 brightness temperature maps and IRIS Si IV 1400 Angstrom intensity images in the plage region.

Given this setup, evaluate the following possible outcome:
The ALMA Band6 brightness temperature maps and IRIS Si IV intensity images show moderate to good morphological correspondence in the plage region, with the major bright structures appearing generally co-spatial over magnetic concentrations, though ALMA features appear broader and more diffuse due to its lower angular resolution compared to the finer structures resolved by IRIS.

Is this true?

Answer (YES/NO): NO